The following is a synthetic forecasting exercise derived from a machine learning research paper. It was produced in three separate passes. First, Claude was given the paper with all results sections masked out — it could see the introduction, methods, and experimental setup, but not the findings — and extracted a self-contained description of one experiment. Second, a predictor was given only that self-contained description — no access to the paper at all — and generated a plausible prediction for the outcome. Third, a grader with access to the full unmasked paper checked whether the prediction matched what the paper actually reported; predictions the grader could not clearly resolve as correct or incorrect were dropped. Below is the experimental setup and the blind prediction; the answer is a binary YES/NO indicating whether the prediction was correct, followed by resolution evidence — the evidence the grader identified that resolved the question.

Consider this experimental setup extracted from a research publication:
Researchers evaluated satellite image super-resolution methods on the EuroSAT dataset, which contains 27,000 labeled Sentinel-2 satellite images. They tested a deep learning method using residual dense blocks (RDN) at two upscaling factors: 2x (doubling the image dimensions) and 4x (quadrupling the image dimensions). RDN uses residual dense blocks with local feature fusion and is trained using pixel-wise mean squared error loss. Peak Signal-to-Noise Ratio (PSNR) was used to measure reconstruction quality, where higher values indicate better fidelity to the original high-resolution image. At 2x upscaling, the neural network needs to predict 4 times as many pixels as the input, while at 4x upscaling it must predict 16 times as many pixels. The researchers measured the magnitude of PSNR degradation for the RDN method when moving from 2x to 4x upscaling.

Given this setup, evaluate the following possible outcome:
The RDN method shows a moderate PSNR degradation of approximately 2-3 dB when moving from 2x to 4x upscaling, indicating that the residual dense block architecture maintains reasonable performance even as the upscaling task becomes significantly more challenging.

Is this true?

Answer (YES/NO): NO